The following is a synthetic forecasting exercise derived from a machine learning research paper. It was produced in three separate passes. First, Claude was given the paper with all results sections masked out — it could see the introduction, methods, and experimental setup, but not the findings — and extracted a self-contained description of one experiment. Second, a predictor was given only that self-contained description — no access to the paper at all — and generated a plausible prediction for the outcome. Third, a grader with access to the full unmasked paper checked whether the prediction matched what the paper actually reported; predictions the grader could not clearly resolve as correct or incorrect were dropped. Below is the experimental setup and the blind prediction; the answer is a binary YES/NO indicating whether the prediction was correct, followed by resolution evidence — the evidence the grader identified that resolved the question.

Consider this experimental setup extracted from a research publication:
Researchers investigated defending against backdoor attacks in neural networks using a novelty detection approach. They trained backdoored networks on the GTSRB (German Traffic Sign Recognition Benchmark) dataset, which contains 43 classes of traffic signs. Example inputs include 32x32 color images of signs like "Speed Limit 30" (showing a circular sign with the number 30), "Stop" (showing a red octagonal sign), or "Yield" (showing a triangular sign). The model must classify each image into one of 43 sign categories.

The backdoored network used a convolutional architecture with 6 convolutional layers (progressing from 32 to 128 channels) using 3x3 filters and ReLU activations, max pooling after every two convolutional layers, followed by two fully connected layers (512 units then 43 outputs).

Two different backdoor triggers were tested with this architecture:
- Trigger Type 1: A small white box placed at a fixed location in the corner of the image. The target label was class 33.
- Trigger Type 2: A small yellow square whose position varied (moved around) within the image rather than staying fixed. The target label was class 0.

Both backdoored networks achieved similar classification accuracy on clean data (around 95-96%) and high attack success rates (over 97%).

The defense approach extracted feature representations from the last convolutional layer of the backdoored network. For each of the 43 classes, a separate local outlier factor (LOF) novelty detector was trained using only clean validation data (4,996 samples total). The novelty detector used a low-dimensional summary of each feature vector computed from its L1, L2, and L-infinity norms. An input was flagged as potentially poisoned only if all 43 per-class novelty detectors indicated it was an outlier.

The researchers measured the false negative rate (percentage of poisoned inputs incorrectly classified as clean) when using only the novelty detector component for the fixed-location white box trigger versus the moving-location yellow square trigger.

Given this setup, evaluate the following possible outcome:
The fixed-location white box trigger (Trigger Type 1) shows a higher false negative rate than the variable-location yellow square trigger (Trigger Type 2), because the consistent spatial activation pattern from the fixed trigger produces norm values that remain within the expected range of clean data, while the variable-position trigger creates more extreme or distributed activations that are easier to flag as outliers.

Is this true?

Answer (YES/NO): YES